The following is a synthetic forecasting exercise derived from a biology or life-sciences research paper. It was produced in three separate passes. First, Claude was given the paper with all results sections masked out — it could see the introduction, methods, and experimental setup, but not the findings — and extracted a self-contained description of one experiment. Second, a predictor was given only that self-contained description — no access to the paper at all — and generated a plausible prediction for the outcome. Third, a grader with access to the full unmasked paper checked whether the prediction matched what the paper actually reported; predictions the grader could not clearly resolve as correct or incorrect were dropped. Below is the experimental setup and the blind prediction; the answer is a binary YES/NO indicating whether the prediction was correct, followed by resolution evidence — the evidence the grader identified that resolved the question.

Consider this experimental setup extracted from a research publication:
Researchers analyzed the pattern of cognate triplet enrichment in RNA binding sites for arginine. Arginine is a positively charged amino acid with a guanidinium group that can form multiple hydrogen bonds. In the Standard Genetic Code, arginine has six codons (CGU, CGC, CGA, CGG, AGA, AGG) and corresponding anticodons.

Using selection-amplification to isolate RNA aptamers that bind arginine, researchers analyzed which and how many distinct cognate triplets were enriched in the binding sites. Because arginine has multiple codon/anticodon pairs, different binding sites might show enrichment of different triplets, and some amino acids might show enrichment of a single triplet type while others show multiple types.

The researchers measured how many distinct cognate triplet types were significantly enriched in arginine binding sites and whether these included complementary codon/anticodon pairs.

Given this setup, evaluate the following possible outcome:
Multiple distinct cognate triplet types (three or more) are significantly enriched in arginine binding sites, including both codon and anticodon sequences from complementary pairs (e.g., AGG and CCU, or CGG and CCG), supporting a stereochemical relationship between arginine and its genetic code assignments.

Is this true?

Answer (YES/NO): YES